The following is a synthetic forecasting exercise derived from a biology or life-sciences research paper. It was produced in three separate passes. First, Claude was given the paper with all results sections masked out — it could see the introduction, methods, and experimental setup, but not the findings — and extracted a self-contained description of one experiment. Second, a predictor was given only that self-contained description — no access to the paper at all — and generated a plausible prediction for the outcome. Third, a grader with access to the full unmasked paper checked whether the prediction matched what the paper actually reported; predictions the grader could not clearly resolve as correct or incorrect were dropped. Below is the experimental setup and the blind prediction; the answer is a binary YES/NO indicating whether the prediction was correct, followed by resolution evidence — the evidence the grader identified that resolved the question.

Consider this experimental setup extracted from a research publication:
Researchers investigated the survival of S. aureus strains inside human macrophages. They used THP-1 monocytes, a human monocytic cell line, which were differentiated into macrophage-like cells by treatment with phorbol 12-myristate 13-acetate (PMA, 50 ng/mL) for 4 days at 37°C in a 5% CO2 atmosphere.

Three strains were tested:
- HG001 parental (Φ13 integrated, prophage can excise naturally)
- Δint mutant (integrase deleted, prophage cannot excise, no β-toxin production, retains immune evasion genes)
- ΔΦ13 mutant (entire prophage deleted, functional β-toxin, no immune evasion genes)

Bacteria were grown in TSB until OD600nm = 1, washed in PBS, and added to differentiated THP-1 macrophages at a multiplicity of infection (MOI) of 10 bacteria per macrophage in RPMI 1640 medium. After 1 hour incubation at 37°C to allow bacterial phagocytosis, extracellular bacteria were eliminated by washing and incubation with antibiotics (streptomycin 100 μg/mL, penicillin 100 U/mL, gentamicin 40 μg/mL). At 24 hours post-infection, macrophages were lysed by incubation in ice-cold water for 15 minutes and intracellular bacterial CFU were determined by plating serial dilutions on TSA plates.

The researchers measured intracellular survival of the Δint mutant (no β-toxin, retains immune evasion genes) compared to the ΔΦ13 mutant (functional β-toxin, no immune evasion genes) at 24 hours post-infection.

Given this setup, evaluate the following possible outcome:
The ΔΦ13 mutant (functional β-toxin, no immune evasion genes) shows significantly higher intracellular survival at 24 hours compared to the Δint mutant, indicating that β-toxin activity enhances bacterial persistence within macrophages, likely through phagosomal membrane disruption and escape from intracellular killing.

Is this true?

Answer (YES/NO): NO